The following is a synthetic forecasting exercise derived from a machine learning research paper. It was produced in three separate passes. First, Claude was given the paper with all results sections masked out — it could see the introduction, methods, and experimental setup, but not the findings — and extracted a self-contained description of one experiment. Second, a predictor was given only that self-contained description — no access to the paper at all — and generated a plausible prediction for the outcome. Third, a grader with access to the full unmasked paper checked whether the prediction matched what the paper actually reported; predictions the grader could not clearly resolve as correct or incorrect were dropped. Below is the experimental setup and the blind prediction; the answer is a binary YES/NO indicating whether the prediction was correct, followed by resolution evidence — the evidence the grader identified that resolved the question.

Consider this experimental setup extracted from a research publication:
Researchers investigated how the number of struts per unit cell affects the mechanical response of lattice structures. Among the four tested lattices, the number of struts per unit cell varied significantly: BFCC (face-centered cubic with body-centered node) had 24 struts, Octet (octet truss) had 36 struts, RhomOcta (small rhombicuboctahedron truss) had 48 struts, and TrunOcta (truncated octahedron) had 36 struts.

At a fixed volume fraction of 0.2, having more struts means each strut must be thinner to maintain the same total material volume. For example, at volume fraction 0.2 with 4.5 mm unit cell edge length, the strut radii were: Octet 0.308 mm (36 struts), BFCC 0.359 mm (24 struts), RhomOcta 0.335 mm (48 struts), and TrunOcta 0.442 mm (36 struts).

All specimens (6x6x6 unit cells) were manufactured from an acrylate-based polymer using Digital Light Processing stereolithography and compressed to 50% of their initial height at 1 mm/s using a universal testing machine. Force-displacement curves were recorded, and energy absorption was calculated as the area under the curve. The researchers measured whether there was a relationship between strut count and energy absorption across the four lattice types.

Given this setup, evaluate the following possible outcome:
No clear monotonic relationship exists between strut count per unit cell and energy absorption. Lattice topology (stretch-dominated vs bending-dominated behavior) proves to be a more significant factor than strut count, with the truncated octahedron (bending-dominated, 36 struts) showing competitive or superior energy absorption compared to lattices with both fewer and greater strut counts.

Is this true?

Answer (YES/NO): YES